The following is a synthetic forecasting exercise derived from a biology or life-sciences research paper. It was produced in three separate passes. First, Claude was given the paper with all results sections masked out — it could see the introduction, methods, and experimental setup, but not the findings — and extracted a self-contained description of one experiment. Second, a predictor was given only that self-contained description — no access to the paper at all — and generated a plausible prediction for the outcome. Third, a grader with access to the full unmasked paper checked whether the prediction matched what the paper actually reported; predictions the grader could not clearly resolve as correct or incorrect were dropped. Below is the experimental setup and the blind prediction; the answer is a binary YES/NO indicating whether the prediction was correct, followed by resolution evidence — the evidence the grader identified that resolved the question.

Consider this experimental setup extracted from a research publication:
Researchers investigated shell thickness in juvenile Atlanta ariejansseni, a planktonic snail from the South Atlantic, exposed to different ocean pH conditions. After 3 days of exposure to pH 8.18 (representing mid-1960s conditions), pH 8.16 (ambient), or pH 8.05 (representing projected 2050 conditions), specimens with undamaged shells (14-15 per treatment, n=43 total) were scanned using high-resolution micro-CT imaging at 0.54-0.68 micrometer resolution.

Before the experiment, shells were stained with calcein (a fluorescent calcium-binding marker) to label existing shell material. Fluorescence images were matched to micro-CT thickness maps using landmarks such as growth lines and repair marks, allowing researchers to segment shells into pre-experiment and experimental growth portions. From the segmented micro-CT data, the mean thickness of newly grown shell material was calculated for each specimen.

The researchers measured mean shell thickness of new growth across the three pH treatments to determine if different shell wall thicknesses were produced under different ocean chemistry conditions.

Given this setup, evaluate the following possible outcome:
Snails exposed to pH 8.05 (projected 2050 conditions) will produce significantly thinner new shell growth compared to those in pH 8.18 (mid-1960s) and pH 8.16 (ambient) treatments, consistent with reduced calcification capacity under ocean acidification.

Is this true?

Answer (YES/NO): NO